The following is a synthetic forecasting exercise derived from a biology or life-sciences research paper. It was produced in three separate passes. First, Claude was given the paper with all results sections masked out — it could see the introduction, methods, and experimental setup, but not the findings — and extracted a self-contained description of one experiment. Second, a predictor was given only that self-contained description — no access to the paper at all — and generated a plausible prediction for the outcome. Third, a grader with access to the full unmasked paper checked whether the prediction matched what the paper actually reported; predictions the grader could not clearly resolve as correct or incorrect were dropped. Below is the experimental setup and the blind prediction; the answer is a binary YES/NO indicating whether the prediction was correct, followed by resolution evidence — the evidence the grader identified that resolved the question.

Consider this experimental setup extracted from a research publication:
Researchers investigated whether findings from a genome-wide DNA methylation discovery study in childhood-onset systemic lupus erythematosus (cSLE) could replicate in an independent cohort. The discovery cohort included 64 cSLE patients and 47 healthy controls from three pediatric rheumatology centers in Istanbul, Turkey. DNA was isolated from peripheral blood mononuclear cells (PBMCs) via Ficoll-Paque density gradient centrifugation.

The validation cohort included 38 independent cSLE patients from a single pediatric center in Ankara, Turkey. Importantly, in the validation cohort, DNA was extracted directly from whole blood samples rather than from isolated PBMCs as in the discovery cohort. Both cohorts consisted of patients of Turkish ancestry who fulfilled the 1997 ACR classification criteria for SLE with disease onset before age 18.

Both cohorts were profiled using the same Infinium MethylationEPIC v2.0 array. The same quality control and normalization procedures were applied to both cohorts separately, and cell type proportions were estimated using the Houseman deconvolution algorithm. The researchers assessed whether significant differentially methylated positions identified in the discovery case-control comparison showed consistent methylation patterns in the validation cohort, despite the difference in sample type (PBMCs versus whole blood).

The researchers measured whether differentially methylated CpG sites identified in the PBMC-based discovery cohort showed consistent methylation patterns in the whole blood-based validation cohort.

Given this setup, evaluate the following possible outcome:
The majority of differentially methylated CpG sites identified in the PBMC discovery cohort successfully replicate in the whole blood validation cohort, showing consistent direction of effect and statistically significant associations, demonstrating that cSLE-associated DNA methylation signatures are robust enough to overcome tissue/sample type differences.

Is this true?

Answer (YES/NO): YES